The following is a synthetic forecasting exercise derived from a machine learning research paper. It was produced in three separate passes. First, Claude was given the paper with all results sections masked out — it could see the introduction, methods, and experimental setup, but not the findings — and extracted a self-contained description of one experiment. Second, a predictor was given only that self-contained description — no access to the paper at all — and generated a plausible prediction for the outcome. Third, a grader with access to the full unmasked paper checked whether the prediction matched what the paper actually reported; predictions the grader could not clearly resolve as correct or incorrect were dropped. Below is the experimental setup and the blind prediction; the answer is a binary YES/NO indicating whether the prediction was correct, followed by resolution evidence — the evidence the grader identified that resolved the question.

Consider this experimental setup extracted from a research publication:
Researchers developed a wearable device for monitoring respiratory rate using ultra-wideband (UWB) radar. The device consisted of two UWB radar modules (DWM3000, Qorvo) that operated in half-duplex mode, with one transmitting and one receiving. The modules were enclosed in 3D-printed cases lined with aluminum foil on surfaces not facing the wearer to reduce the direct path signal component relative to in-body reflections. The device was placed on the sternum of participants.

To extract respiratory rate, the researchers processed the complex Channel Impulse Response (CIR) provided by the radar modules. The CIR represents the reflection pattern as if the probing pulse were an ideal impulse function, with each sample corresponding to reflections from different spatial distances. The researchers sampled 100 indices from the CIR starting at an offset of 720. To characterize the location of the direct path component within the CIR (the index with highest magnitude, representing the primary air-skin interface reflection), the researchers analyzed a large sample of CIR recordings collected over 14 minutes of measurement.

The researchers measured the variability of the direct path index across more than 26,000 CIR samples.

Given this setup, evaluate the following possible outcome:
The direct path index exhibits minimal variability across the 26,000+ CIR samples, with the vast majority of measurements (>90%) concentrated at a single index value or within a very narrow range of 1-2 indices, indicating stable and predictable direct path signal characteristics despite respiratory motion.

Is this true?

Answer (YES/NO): NO